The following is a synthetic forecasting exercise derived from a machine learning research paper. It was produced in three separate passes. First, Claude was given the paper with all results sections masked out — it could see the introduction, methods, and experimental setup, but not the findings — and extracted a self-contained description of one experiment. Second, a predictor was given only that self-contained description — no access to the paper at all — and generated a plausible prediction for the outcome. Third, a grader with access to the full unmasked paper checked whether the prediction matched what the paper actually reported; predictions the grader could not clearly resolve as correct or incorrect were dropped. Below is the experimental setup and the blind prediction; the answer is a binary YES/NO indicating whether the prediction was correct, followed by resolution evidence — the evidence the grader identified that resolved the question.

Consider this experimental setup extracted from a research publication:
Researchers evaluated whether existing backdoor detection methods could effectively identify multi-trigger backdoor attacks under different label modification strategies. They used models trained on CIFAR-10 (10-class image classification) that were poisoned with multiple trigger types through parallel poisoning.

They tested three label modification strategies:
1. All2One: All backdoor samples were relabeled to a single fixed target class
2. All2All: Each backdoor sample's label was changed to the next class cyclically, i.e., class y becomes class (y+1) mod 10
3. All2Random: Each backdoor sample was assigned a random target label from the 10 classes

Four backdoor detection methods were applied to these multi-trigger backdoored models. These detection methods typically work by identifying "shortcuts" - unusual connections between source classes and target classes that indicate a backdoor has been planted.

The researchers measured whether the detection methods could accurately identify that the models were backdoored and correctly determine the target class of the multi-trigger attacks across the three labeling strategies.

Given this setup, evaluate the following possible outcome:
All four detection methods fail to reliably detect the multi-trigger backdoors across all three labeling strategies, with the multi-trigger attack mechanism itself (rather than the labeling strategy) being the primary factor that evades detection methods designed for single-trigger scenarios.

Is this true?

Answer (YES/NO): NO